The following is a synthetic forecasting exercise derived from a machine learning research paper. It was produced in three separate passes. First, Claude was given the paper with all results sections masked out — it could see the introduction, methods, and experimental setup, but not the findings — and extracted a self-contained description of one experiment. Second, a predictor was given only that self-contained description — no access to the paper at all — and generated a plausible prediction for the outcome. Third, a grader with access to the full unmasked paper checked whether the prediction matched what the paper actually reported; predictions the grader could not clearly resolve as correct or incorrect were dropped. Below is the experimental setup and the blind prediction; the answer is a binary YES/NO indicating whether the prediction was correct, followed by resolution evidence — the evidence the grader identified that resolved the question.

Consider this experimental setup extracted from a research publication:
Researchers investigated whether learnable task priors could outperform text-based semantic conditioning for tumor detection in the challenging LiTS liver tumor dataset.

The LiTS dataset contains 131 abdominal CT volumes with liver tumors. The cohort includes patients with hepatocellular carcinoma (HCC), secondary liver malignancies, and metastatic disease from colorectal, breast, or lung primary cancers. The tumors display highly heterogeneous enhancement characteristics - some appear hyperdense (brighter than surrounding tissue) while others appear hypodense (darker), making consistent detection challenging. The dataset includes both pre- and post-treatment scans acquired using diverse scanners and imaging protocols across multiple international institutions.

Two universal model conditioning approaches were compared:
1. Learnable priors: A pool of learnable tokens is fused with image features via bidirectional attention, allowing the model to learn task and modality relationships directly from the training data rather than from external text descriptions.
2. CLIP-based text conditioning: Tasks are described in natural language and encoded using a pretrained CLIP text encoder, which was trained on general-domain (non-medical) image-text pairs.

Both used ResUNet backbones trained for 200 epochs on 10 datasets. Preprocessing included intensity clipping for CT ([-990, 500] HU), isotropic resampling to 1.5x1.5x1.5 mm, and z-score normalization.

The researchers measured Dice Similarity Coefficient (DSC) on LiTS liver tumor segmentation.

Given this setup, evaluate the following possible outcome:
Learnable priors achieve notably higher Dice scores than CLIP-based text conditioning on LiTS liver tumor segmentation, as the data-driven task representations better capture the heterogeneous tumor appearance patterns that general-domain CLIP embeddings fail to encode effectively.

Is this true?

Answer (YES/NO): YES